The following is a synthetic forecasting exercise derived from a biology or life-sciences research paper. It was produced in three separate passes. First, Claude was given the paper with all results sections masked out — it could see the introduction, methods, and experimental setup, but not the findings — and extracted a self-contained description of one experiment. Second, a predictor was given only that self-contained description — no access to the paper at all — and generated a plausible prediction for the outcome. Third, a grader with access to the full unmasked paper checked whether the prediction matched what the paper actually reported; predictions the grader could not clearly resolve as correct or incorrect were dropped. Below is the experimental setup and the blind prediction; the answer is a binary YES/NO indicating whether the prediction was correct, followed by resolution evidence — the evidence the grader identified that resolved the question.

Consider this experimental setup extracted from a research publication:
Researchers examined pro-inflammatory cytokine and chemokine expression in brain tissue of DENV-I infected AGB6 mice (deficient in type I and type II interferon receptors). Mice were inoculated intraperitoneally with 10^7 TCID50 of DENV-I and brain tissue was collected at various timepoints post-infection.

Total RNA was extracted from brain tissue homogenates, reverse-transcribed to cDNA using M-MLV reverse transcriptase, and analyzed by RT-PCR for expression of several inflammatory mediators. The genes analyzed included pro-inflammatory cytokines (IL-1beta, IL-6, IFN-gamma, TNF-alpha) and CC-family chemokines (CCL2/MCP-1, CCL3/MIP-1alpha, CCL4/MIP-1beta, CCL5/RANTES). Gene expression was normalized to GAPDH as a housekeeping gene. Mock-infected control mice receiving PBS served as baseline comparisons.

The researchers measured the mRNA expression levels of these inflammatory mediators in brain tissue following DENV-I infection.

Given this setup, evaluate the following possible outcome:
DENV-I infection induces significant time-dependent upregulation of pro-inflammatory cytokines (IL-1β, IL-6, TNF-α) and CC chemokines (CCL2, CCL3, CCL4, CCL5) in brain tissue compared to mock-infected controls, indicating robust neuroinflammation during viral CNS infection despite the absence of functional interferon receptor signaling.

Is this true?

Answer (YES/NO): NO